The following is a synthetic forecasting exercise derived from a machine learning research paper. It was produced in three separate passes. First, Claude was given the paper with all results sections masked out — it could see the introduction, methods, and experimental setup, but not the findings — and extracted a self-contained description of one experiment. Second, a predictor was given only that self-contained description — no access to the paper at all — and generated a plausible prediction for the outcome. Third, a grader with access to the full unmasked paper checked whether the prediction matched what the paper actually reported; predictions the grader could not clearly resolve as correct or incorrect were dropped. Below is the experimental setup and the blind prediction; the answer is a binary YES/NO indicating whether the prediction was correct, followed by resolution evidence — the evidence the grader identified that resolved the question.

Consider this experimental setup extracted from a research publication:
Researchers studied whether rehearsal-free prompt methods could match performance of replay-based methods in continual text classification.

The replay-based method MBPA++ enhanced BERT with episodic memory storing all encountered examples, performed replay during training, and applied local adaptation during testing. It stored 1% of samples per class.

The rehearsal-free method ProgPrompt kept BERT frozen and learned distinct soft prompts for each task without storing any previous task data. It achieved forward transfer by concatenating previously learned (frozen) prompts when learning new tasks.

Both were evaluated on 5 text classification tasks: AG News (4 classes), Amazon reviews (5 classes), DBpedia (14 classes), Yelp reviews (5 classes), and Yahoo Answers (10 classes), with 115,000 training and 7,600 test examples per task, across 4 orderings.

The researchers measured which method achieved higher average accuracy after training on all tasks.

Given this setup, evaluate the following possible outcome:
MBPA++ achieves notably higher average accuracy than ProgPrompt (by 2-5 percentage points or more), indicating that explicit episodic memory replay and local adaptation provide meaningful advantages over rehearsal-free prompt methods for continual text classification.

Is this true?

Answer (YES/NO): NO